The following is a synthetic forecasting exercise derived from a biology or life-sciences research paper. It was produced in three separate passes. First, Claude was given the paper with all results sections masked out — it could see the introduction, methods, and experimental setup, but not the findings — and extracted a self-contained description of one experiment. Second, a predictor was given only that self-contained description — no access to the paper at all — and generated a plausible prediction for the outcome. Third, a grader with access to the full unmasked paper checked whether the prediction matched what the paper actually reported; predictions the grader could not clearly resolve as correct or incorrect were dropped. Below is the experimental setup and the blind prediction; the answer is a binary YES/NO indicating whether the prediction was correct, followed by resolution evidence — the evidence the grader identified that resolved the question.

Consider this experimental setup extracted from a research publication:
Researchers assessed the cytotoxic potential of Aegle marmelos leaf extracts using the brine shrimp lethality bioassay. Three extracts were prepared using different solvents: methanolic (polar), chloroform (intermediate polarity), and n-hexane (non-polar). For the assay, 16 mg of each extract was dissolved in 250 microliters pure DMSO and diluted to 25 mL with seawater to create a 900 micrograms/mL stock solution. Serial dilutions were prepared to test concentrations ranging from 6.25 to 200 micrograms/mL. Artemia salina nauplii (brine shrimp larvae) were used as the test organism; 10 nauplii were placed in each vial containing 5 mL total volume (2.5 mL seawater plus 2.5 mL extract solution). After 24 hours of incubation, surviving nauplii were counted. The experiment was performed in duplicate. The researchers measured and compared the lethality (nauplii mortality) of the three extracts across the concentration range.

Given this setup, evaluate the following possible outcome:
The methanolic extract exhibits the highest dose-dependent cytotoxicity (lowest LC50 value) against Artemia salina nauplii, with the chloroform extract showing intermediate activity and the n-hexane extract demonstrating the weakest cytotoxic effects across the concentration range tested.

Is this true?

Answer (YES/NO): NO